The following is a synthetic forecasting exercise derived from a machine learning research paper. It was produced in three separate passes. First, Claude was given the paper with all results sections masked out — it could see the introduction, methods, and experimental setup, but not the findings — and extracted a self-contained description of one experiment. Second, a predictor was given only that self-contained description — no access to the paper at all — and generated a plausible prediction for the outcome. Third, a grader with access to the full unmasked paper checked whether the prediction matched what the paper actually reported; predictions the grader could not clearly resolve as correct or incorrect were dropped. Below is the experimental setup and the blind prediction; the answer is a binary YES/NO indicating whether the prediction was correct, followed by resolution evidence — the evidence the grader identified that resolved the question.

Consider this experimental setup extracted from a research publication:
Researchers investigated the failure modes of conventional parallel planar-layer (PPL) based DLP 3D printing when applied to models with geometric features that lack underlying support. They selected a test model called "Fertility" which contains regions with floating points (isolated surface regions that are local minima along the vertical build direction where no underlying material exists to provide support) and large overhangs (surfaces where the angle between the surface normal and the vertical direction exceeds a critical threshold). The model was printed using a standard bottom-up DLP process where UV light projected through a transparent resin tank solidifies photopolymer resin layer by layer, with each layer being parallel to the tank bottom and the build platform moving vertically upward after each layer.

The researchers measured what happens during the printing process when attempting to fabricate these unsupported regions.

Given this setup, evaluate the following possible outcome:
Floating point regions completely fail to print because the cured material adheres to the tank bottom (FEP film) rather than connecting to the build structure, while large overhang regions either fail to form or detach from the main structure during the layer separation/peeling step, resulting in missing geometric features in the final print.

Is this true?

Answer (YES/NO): YES